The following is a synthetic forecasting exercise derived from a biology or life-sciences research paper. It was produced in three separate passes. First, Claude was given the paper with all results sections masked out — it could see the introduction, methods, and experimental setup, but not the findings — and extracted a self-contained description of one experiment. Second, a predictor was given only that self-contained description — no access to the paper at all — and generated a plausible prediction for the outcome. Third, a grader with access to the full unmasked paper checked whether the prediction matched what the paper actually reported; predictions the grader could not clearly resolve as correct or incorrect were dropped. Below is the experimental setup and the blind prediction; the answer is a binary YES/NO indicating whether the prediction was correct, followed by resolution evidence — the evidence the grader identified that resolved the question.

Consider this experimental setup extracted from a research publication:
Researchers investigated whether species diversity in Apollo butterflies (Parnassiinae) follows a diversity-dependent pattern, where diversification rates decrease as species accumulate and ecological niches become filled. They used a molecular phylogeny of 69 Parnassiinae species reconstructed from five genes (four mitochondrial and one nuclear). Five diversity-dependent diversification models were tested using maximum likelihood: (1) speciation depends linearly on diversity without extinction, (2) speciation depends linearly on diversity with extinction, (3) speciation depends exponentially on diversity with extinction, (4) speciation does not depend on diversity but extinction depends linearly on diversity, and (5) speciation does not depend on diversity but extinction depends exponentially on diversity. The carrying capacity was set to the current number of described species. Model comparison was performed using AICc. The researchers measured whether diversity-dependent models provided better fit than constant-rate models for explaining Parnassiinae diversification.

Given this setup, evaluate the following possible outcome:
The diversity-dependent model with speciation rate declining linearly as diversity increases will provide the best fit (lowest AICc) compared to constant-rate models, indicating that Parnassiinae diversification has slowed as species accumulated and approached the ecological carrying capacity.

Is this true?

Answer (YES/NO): NO